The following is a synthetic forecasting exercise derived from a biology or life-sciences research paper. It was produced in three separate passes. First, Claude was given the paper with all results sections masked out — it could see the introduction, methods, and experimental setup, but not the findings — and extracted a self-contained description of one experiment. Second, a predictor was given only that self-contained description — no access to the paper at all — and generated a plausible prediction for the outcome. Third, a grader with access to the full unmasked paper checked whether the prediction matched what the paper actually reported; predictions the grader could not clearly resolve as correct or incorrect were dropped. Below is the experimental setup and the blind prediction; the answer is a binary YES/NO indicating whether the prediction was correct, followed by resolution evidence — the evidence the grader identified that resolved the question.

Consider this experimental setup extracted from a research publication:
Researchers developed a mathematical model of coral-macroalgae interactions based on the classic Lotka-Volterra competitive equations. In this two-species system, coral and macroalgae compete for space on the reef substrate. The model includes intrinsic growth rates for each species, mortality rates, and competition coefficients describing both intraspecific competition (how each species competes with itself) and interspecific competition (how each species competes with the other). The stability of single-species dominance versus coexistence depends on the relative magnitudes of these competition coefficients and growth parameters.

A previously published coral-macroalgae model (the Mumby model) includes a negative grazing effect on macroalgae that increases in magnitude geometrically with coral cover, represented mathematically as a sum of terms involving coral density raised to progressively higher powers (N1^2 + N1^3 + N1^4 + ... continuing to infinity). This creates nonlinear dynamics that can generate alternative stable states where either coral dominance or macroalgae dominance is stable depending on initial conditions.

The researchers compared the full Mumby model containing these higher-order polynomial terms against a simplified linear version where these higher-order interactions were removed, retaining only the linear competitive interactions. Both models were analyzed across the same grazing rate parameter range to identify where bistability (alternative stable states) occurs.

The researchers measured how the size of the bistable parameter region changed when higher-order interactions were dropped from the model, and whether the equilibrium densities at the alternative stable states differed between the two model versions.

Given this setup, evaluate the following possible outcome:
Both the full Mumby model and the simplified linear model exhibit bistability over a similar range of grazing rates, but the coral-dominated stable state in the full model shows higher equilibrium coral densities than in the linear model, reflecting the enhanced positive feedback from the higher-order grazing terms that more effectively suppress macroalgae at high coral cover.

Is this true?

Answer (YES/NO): NO